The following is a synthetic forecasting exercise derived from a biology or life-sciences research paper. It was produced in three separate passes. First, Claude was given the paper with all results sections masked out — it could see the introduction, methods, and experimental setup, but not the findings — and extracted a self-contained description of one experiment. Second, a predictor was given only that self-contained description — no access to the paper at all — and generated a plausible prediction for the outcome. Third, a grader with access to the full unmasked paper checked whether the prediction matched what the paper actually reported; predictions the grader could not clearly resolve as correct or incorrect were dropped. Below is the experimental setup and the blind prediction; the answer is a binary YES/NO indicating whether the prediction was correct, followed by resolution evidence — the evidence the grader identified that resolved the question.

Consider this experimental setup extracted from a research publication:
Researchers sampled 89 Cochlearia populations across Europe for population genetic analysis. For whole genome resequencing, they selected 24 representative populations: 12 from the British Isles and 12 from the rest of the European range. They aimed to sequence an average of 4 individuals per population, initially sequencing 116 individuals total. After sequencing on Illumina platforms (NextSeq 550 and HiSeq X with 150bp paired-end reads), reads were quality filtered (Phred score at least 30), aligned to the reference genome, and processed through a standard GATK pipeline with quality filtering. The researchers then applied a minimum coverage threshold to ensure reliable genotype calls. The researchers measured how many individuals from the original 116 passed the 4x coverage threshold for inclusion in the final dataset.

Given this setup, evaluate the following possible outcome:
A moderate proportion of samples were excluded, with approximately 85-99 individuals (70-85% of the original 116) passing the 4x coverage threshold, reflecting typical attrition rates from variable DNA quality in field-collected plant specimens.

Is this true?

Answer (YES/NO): NO